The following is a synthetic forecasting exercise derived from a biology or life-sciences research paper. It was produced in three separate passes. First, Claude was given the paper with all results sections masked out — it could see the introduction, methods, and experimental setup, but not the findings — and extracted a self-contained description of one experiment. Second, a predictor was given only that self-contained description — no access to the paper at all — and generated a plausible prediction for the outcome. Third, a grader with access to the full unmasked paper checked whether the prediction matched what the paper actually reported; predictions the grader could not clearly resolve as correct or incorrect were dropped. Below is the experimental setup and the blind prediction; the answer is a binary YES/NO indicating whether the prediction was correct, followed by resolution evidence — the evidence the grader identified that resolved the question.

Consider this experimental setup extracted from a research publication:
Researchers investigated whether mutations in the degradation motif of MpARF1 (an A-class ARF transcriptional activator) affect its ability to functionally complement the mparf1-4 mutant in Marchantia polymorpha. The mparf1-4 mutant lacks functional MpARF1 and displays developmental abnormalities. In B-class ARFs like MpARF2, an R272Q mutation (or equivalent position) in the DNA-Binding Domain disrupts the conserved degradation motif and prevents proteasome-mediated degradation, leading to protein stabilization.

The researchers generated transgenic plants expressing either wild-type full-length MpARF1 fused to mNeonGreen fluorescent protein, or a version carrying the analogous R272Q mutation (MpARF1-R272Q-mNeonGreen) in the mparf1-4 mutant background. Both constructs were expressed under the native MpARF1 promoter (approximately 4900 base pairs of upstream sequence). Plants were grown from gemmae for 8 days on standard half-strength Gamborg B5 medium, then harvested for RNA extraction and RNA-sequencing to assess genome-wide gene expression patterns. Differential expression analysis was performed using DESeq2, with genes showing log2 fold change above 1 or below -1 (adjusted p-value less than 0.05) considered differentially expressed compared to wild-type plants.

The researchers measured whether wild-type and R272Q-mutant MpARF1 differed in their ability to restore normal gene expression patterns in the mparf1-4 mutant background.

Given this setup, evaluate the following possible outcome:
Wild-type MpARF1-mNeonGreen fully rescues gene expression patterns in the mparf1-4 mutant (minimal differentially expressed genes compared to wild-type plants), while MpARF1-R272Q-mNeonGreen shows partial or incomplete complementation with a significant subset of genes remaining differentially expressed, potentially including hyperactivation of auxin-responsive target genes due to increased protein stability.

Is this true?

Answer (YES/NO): NO